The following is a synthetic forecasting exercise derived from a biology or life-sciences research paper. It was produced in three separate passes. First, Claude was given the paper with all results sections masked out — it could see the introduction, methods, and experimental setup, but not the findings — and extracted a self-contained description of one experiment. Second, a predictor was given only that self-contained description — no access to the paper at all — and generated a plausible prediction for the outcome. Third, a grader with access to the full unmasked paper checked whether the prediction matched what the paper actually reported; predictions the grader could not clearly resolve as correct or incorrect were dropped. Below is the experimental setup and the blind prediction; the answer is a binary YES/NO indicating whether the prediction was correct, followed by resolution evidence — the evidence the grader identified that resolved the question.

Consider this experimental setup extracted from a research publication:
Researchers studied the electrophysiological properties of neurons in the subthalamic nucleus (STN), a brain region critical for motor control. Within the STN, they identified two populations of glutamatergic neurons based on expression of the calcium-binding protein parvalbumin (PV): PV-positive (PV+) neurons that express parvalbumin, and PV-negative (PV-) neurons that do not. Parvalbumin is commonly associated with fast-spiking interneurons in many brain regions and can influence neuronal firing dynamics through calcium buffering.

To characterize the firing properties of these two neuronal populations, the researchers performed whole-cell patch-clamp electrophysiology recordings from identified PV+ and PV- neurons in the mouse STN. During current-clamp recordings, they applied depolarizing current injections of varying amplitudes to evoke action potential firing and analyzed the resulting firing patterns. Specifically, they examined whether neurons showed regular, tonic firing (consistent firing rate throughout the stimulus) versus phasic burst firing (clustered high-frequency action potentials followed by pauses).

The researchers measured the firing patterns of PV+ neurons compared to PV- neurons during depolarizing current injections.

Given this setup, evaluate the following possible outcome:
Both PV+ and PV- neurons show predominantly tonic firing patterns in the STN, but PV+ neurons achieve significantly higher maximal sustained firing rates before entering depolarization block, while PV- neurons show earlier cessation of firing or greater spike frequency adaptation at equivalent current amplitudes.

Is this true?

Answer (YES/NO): NO